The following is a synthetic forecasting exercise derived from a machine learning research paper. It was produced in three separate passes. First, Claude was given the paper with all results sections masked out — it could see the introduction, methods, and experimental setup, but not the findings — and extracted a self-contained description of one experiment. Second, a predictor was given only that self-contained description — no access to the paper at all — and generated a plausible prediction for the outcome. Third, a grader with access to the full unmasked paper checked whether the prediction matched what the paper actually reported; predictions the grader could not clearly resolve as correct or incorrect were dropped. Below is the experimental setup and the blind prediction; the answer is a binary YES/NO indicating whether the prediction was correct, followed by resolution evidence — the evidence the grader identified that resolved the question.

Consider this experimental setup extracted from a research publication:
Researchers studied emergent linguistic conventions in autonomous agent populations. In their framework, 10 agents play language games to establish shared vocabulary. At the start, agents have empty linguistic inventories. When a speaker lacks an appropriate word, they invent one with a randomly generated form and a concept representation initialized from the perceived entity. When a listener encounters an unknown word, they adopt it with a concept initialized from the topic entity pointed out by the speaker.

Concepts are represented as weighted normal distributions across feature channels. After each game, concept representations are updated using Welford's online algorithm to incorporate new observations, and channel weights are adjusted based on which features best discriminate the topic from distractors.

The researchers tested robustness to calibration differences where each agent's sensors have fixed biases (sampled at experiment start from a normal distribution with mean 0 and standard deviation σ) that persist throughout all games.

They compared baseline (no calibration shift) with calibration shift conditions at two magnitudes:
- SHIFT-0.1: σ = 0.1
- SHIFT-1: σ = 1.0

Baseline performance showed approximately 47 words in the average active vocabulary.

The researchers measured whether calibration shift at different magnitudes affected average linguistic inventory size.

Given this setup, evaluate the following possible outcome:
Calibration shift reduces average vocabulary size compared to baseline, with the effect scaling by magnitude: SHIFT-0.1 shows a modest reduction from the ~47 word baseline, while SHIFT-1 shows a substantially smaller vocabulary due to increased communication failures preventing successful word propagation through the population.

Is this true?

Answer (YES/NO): NO